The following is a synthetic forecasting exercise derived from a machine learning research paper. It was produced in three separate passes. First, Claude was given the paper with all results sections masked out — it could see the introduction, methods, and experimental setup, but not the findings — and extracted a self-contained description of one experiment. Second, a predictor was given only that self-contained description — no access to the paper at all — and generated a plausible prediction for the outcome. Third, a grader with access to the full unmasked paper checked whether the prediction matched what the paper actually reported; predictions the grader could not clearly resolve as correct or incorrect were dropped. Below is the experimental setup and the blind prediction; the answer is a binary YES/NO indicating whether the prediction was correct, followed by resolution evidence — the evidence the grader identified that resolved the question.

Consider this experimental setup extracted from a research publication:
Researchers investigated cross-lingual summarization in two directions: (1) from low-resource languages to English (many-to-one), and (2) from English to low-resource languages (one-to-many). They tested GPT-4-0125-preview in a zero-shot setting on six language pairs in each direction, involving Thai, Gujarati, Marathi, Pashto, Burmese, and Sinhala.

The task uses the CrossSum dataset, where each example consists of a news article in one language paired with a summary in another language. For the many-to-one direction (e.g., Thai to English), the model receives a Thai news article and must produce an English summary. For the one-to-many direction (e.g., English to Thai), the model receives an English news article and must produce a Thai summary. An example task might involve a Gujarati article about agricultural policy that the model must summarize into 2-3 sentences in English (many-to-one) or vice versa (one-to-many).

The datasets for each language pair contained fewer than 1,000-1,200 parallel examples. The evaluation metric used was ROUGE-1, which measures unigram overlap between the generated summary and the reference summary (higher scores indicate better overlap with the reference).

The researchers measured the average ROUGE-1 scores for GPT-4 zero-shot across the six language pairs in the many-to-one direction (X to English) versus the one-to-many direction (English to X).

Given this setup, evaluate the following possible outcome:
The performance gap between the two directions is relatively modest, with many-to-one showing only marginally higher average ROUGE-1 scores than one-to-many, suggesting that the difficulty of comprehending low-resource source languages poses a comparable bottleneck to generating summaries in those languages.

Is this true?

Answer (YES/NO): NO